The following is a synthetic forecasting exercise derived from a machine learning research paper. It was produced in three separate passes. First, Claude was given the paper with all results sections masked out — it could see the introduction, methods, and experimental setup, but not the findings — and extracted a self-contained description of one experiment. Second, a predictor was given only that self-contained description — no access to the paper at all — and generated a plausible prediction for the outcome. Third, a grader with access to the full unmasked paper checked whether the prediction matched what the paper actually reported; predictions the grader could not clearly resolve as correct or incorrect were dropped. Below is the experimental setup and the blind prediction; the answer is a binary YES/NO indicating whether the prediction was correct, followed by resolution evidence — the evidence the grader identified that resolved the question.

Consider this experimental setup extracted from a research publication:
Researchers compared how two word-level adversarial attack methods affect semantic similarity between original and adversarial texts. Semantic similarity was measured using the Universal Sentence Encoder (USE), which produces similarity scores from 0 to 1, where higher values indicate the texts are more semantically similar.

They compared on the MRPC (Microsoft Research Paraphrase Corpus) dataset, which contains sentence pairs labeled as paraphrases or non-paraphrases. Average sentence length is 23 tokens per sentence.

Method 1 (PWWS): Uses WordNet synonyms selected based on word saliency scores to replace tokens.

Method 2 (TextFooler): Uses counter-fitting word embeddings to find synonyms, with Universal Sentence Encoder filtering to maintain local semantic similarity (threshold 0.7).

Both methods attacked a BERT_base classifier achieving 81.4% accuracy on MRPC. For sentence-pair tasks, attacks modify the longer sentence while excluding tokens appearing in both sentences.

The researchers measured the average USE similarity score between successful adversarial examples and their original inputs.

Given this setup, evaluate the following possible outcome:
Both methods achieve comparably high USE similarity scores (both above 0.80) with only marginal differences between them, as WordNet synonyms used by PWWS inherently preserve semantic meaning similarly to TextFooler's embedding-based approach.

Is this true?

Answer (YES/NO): NO